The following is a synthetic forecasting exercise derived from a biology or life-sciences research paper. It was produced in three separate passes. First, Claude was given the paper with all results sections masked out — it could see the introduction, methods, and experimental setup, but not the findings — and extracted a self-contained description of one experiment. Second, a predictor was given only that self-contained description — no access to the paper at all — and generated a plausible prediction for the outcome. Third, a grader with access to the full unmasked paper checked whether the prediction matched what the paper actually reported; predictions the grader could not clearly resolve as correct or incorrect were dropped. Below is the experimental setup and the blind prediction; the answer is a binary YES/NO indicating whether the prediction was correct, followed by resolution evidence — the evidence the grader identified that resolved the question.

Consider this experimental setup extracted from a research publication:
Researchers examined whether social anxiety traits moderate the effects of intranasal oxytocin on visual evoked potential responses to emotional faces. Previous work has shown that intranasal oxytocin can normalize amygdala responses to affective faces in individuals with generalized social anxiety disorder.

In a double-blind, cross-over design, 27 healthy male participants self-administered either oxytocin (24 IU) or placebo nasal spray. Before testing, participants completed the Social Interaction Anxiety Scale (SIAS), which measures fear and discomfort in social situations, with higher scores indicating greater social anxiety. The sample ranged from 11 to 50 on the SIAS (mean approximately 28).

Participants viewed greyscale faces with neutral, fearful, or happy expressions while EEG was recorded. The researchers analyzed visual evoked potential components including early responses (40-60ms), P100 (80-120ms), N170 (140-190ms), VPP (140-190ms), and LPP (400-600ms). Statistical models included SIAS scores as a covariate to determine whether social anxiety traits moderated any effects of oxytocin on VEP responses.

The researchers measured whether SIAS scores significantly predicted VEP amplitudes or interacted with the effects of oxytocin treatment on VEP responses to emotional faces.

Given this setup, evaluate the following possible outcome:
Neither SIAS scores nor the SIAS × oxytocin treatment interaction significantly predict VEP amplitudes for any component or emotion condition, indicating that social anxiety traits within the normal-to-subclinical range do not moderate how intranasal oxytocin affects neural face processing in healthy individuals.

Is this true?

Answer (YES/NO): NO